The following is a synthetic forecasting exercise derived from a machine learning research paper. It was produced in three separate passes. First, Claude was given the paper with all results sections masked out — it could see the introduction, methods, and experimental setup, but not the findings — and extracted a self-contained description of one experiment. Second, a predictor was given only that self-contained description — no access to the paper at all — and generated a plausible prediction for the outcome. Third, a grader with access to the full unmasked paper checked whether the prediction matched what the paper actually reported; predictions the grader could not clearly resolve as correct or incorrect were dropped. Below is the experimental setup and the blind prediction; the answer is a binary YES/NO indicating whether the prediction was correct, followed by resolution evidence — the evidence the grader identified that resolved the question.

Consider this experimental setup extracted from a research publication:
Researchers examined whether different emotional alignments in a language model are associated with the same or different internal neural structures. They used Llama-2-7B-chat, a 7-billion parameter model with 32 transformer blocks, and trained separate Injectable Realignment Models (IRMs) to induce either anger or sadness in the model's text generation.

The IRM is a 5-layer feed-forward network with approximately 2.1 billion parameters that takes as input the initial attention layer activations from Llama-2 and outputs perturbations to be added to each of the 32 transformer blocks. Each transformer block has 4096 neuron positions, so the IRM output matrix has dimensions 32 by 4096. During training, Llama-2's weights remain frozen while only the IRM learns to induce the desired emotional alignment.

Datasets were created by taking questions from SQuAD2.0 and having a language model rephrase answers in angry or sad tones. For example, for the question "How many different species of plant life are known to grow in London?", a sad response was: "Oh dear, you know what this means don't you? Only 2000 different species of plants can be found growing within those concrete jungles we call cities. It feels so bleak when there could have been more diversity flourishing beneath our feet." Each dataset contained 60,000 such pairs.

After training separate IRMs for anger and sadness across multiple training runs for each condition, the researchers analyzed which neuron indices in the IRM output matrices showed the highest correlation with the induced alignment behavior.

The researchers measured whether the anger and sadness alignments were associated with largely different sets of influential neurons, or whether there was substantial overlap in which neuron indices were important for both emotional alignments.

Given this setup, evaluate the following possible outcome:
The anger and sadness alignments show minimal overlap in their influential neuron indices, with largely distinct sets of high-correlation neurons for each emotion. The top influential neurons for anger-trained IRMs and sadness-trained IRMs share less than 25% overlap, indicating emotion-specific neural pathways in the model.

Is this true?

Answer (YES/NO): NO